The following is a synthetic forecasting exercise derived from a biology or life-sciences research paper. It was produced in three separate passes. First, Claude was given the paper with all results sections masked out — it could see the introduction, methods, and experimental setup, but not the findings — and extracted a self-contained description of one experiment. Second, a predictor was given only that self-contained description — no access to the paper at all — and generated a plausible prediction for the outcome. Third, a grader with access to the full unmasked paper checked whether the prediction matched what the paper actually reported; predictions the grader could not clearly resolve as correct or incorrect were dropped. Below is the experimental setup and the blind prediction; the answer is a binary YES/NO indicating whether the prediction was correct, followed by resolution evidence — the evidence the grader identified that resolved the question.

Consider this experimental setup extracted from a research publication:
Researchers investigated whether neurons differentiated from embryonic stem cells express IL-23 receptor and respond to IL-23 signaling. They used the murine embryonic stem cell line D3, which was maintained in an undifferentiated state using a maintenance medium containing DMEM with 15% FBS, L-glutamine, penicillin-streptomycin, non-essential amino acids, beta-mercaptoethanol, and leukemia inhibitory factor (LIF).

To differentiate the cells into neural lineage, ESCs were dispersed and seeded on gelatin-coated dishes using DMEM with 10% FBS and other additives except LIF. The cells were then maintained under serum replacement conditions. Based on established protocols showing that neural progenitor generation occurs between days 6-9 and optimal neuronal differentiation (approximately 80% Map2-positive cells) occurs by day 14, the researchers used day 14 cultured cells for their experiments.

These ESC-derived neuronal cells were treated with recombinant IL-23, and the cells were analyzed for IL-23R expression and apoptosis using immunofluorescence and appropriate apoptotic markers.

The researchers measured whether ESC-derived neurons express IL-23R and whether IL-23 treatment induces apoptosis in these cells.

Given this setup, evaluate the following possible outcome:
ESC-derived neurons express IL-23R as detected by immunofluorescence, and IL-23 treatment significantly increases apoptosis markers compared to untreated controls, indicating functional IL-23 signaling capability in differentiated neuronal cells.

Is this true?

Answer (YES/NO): NO